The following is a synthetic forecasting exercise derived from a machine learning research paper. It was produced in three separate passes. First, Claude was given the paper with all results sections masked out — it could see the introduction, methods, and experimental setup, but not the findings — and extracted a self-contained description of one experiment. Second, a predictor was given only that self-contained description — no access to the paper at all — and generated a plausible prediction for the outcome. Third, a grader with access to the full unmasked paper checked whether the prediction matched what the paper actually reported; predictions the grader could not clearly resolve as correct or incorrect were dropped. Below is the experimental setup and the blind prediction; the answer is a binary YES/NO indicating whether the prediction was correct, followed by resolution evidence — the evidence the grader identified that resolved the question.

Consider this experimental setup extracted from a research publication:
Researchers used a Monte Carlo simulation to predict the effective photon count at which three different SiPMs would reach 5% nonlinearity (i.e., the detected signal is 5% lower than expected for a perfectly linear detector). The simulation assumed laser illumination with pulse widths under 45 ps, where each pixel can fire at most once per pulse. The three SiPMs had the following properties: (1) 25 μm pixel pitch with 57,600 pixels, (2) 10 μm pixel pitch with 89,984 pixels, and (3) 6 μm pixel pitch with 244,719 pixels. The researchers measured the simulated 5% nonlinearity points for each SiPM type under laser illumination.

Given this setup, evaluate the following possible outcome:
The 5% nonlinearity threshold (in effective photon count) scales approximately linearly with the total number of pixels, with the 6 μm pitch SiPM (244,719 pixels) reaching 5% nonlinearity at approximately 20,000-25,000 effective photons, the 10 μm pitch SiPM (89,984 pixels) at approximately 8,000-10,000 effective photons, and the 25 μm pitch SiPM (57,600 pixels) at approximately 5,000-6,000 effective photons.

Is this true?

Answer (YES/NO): NO